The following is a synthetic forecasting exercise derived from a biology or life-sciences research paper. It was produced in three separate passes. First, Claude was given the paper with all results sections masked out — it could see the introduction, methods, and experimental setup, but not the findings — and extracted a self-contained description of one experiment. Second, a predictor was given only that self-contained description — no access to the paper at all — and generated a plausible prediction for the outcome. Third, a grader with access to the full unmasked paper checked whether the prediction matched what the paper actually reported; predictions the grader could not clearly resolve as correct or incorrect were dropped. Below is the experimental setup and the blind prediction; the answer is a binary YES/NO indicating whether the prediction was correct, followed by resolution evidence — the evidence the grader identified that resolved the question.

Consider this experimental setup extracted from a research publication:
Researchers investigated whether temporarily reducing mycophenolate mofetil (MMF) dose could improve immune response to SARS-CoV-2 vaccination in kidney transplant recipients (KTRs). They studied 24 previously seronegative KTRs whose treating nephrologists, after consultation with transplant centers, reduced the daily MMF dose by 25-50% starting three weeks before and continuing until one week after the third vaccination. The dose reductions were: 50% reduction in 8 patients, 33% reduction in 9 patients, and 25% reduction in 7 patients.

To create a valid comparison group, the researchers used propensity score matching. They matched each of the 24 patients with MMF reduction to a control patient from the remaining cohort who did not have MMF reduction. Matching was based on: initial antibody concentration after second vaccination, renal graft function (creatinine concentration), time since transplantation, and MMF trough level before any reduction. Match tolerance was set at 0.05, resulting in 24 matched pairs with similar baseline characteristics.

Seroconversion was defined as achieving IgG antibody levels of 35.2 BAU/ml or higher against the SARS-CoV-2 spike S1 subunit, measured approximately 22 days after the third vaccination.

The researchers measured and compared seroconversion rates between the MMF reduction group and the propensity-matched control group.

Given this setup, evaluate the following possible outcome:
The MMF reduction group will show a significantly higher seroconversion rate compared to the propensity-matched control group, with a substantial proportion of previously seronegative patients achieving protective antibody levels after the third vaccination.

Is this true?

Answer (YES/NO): YES